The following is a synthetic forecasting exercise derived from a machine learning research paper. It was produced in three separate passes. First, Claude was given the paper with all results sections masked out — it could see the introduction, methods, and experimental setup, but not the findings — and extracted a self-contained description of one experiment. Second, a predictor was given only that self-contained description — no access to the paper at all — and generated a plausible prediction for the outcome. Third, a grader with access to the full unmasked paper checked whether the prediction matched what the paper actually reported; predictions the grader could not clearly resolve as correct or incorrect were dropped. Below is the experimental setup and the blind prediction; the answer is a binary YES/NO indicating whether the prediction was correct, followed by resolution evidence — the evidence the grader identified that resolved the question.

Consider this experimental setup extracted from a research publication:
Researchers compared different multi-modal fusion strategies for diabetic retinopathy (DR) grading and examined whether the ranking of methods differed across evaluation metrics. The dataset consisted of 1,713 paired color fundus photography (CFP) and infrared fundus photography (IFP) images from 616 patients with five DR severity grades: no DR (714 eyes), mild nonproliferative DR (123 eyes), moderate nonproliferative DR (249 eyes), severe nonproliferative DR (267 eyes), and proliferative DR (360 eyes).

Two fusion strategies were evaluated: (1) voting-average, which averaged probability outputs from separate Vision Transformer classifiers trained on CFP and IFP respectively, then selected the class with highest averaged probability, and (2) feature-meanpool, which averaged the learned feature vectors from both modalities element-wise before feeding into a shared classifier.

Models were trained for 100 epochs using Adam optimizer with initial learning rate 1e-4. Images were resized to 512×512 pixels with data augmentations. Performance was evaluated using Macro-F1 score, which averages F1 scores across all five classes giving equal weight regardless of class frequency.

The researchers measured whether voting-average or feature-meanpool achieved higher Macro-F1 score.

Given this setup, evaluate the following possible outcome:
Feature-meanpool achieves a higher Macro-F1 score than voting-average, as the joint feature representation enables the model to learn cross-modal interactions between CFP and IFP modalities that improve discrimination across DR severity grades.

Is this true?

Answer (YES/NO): NO